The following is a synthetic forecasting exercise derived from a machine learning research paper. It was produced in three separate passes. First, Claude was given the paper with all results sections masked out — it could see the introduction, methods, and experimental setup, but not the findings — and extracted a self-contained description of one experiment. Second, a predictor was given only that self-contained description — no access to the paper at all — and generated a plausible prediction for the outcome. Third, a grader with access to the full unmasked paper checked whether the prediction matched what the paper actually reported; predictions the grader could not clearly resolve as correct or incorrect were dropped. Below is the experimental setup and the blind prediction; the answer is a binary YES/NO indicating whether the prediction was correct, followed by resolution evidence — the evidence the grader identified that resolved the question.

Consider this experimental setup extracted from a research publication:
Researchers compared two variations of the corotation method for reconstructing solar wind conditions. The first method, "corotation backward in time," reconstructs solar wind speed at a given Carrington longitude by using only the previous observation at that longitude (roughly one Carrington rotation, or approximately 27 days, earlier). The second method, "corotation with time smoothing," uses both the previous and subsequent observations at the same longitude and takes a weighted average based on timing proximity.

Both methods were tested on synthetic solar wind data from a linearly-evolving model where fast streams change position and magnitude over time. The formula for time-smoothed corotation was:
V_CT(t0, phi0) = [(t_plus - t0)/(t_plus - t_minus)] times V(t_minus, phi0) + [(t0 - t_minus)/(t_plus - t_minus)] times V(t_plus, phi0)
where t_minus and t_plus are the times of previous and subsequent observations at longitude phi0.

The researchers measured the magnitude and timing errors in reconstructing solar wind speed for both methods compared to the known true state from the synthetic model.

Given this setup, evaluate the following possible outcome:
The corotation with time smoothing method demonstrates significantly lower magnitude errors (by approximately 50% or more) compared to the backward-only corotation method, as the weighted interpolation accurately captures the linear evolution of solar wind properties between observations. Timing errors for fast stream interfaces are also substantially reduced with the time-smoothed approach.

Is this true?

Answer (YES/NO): NO